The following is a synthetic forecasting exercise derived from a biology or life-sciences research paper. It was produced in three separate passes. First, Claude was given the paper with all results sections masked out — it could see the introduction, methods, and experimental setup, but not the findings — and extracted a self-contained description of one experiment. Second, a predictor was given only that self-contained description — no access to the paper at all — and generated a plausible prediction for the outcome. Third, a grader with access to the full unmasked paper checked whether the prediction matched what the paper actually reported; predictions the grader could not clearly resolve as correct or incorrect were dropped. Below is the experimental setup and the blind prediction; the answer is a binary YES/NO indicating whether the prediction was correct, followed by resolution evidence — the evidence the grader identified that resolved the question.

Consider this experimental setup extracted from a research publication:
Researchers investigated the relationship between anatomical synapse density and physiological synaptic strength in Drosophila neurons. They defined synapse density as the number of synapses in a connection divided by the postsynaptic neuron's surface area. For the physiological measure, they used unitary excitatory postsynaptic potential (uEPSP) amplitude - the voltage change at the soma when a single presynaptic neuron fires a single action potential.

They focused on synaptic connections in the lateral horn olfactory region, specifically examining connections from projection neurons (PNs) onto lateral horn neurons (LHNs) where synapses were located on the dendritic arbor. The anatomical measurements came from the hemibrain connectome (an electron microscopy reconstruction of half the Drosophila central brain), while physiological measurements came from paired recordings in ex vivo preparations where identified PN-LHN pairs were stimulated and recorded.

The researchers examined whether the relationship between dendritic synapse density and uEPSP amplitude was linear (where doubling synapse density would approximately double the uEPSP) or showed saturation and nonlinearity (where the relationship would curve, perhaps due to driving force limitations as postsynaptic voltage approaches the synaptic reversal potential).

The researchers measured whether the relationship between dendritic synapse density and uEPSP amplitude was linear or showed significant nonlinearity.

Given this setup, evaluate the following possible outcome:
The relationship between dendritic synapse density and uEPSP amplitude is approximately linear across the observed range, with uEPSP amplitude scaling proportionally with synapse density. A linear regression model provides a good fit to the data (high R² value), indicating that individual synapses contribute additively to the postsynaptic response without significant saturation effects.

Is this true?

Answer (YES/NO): YES